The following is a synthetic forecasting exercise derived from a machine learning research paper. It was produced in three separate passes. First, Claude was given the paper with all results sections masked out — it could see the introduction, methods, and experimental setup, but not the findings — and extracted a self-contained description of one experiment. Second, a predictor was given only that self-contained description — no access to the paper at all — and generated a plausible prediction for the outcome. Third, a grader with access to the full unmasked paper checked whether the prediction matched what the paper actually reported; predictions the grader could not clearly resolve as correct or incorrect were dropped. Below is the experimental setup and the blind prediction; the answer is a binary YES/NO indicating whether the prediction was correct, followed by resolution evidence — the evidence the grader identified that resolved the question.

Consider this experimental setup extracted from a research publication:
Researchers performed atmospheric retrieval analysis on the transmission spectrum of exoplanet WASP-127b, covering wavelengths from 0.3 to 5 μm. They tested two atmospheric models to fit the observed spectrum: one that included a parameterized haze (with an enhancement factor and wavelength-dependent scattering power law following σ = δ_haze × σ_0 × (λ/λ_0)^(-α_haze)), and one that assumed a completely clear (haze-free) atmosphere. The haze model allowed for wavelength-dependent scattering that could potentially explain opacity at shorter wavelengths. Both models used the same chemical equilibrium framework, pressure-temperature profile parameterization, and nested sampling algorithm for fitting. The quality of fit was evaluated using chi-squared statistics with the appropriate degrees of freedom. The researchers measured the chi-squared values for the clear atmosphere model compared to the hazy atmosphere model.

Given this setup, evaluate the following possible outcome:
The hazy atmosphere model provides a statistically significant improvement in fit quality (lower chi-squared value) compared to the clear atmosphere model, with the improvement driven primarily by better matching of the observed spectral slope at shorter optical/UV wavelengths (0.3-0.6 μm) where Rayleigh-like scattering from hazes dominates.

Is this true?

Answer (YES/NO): NO